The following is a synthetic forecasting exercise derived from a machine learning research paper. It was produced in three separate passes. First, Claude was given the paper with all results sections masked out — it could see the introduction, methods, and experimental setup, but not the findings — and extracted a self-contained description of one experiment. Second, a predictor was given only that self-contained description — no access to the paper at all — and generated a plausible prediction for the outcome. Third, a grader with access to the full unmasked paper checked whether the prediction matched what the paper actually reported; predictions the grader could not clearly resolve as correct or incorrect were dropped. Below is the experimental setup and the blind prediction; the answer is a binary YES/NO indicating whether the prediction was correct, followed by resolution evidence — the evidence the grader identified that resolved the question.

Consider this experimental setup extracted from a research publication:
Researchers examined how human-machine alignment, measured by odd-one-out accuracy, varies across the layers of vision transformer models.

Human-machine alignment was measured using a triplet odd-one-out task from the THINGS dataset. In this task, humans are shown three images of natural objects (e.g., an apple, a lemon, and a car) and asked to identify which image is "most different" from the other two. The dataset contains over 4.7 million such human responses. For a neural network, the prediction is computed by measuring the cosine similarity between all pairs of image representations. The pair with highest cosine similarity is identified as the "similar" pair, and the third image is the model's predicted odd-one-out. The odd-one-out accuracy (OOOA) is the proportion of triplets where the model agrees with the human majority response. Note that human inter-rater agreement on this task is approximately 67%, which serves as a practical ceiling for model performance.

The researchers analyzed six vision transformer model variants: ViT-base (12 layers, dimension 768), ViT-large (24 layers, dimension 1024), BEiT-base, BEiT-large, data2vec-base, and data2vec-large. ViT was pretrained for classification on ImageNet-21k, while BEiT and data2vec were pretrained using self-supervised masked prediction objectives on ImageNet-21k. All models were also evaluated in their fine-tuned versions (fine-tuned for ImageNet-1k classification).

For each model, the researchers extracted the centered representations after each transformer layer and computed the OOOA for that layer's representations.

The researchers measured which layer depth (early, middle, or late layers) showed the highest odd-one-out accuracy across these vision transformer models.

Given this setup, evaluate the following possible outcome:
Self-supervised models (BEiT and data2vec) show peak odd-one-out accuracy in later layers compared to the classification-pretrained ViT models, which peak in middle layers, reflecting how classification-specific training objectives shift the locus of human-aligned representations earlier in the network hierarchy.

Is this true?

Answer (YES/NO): NO